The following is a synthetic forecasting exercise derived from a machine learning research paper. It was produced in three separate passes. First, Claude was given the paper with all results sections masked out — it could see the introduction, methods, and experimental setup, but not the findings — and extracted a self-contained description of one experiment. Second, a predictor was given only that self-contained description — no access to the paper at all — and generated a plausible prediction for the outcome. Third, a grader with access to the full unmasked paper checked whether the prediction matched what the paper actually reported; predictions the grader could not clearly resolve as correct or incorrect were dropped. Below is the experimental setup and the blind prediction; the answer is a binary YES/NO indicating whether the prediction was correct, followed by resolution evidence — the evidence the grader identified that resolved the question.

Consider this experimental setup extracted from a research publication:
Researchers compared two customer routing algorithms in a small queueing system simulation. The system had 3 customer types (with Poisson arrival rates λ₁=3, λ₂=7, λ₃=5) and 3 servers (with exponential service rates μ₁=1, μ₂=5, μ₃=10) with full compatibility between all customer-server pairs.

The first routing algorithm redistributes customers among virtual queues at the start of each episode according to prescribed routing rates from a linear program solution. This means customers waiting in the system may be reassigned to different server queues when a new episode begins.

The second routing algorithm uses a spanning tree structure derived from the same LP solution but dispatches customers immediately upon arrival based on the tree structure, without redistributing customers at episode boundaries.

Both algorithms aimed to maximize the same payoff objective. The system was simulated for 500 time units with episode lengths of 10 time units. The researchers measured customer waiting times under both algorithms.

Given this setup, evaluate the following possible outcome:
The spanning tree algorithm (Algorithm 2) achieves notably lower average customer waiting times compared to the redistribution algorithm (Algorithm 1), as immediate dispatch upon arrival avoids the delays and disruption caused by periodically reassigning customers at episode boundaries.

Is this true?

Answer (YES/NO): YES